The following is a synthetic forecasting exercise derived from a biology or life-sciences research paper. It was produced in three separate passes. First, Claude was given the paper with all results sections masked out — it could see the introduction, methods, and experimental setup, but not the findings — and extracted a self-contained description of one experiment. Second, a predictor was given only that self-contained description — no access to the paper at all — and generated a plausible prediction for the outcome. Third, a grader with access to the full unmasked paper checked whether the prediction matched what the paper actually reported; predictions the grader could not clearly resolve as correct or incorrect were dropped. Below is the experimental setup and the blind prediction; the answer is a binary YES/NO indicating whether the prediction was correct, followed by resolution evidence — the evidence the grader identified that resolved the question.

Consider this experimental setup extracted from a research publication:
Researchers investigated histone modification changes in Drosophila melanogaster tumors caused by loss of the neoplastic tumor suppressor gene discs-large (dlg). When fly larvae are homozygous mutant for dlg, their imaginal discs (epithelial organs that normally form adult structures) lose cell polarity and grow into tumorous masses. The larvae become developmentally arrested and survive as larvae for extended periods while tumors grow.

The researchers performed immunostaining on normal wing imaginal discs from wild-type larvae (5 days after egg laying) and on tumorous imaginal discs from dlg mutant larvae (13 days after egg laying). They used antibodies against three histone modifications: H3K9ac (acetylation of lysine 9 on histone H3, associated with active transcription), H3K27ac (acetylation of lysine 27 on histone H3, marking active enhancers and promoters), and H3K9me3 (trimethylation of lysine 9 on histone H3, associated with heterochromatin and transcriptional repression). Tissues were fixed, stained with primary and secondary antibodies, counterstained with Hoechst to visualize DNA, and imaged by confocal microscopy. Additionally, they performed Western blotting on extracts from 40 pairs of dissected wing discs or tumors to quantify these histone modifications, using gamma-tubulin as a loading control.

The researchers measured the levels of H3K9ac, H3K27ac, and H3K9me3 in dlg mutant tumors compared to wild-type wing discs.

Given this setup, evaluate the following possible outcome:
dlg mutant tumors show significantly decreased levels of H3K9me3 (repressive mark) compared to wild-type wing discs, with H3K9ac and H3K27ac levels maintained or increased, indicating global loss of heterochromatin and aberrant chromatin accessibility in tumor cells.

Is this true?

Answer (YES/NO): NO